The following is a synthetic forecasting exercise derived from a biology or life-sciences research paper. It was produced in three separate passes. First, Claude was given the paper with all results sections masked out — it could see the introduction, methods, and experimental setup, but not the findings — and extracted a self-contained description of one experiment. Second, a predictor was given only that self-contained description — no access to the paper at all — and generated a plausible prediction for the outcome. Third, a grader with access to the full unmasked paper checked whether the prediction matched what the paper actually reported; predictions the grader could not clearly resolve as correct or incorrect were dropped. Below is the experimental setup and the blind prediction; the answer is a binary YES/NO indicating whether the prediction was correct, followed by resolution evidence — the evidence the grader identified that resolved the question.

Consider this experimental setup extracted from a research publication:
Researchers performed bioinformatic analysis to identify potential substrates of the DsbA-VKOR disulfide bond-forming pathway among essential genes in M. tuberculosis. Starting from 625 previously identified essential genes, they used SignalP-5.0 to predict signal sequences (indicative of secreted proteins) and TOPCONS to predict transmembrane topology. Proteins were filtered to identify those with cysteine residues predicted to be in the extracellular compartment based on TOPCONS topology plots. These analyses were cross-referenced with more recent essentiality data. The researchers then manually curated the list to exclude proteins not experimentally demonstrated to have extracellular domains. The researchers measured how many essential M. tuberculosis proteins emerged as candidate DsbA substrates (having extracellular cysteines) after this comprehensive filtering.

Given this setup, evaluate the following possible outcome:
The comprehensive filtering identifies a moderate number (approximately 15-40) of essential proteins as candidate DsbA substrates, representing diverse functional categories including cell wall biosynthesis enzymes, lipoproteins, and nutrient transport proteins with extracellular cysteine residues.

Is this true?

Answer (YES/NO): NO